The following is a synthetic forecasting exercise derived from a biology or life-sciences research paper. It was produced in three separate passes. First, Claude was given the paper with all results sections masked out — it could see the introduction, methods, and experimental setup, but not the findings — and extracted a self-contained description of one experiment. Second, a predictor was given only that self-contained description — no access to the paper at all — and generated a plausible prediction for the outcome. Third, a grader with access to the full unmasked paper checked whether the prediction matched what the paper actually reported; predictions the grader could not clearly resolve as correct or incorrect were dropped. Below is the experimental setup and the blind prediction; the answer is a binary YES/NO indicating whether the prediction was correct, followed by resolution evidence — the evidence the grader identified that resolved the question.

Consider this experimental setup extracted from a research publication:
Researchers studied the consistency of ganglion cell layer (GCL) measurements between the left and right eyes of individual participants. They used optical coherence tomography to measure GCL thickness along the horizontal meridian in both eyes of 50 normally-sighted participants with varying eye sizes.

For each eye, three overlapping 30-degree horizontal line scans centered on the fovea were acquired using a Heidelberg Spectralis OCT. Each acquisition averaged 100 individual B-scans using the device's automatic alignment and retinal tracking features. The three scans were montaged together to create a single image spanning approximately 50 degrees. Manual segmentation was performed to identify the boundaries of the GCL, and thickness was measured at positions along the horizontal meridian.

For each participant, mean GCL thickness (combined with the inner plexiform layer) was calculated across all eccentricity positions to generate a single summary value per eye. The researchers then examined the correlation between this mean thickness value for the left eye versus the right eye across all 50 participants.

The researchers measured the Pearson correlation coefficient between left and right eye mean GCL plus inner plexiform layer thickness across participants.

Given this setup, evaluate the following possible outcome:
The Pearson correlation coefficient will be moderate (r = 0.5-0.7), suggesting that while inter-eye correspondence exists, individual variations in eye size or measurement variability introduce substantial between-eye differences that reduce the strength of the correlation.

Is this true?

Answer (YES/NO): NO